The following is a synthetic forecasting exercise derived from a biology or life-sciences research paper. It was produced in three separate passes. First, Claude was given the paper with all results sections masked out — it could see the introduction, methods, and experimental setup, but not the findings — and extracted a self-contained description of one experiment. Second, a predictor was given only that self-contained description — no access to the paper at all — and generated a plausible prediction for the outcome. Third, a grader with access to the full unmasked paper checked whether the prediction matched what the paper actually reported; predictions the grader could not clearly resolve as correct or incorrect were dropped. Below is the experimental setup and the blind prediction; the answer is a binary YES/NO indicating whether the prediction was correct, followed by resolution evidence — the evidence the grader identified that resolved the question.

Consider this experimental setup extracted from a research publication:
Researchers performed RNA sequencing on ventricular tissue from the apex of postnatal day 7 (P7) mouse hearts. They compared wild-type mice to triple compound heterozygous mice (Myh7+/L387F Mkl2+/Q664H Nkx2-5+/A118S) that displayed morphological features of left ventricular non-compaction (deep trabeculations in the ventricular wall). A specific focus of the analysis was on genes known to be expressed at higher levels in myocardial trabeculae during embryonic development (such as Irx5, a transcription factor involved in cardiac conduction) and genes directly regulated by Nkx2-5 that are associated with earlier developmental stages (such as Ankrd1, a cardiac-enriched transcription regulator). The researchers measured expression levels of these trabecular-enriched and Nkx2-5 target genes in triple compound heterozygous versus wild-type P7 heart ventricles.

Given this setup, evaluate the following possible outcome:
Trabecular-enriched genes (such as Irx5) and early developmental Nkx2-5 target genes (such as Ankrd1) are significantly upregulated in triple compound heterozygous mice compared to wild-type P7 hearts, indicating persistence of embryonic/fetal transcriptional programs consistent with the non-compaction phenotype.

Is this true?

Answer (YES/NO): YES